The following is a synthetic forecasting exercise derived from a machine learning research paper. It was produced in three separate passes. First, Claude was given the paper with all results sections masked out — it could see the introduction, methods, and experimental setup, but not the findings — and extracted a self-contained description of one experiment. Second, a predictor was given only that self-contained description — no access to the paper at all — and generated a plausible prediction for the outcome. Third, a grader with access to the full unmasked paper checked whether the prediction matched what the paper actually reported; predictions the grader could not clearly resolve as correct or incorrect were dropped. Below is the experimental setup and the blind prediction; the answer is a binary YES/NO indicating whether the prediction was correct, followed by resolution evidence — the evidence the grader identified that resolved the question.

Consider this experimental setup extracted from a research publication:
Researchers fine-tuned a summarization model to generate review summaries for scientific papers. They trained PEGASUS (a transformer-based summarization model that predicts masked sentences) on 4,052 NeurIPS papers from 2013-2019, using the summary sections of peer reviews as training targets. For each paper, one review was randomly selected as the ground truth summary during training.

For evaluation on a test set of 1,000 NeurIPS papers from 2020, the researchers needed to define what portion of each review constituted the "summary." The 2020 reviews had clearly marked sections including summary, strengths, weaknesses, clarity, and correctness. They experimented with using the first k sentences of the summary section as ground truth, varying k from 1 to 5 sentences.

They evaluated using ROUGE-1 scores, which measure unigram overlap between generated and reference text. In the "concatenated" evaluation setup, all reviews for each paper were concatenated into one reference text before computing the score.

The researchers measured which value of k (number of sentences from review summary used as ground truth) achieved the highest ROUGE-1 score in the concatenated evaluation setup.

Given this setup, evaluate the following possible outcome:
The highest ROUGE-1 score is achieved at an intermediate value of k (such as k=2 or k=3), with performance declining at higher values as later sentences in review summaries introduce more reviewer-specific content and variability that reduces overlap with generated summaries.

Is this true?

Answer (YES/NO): YES